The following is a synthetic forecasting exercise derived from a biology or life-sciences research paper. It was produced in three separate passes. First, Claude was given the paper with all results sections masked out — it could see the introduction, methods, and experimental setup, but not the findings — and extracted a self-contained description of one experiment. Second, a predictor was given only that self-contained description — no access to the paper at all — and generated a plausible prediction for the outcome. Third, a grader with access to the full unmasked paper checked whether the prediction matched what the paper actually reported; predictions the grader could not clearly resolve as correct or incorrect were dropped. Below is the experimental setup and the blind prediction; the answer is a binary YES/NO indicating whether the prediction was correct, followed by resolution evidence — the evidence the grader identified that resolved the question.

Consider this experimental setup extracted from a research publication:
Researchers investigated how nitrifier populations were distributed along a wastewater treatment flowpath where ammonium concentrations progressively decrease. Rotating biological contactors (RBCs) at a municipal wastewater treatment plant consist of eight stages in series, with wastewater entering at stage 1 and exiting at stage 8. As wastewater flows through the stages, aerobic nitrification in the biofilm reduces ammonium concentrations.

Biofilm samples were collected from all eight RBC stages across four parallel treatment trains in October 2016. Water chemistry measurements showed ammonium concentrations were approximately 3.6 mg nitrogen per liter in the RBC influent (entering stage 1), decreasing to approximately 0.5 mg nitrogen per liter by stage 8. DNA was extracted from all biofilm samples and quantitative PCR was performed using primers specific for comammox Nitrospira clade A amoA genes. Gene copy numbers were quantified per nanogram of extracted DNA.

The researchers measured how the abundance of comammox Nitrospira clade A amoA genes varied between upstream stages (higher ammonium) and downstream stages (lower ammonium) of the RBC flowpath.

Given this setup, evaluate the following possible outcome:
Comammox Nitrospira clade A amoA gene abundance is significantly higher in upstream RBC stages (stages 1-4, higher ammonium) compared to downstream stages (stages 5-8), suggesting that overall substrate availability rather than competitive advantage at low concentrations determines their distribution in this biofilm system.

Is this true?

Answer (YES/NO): YES